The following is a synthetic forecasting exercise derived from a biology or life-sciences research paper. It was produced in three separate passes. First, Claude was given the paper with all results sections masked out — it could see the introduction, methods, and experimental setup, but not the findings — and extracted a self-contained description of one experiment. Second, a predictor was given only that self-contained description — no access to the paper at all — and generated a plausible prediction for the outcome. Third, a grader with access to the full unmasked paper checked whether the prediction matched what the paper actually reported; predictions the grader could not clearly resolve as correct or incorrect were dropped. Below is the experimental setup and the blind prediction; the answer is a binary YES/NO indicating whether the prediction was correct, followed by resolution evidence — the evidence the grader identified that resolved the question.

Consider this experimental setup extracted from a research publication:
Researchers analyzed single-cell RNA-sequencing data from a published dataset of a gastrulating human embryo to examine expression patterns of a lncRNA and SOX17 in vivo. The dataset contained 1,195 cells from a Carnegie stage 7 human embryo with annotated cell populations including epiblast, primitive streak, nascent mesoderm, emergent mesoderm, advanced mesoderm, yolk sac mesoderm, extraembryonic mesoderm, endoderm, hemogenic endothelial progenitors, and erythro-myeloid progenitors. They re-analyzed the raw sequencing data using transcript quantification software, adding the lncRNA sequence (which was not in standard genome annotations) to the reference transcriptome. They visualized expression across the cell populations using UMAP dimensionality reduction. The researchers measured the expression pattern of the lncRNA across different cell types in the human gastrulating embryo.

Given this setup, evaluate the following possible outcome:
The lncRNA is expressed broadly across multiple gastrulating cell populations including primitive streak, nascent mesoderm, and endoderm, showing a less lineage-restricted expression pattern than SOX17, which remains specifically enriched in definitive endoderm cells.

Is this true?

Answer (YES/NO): NO